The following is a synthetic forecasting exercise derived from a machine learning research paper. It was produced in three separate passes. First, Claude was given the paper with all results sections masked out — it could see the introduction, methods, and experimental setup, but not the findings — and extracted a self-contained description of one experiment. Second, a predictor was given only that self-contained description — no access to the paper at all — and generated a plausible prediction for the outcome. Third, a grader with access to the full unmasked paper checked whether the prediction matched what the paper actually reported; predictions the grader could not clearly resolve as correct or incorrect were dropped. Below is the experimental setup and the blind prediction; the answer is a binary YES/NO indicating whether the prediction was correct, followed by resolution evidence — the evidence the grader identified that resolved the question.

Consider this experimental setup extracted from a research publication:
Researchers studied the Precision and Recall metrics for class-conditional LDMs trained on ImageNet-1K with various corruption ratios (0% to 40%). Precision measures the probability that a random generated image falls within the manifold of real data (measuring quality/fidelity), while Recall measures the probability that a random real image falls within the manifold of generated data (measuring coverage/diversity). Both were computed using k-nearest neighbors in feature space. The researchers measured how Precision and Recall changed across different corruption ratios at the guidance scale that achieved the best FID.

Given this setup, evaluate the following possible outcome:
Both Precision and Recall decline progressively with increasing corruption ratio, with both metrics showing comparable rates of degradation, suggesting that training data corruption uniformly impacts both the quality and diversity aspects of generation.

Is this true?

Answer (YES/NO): NO